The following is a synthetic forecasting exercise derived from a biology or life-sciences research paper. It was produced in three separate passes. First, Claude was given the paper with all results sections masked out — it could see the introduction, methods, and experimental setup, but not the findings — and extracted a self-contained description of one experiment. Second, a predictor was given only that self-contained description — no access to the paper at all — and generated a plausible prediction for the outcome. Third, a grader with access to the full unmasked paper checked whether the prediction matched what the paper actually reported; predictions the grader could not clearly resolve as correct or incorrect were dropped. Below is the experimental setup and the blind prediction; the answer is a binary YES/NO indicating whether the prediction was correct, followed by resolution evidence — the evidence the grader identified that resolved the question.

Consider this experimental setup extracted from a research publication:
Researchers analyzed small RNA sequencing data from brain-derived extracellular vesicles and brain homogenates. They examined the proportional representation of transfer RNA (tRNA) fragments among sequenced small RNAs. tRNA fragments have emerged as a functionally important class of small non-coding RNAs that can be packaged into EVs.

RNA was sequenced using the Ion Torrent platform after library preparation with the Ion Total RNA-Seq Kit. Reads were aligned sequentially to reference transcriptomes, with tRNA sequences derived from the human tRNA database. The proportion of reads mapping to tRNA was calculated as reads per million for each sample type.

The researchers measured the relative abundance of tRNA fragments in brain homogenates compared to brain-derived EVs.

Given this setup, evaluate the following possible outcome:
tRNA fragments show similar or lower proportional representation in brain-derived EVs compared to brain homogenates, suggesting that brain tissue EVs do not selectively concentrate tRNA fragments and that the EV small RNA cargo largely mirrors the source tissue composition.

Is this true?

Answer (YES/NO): YES